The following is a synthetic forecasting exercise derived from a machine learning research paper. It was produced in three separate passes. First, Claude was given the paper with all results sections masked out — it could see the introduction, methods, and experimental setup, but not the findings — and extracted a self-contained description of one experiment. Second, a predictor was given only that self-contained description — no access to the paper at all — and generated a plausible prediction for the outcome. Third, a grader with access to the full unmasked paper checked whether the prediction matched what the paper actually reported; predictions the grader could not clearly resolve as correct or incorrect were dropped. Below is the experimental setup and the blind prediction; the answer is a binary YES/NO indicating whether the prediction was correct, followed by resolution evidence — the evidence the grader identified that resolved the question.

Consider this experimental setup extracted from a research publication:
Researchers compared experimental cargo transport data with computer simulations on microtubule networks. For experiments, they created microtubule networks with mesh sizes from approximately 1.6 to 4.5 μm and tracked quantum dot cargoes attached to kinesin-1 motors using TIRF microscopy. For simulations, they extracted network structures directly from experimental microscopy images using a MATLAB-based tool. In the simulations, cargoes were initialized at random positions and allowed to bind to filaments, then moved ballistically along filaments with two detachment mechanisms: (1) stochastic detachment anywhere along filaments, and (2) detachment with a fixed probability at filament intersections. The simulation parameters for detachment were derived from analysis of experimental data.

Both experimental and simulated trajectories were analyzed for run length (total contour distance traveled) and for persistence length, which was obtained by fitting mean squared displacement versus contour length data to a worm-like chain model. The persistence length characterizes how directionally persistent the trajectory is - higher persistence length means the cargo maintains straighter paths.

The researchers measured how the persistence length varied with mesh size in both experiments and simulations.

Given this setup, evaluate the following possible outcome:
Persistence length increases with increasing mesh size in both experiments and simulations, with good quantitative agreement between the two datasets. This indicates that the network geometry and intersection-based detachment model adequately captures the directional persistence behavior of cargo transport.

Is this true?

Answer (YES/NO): NO